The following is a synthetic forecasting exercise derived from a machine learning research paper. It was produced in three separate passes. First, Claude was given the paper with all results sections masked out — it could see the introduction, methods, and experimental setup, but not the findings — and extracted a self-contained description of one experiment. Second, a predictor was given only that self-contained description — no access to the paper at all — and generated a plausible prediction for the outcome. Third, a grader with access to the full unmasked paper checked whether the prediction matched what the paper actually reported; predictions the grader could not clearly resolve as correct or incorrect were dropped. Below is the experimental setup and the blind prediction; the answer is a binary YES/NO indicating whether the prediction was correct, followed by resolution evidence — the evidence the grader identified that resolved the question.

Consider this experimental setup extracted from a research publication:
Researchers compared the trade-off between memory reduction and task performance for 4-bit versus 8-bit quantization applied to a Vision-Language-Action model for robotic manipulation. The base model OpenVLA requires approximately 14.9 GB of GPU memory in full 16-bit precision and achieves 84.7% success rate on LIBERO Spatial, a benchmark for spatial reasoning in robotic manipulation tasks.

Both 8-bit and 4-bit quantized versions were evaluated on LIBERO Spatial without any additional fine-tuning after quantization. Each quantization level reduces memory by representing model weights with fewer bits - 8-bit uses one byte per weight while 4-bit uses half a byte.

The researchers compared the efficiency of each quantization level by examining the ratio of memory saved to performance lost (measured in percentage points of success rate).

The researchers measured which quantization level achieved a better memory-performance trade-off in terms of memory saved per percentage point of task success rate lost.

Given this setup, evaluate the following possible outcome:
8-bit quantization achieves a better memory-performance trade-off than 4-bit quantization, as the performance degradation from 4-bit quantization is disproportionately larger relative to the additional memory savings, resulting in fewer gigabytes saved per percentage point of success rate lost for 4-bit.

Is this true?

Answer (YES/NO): YES